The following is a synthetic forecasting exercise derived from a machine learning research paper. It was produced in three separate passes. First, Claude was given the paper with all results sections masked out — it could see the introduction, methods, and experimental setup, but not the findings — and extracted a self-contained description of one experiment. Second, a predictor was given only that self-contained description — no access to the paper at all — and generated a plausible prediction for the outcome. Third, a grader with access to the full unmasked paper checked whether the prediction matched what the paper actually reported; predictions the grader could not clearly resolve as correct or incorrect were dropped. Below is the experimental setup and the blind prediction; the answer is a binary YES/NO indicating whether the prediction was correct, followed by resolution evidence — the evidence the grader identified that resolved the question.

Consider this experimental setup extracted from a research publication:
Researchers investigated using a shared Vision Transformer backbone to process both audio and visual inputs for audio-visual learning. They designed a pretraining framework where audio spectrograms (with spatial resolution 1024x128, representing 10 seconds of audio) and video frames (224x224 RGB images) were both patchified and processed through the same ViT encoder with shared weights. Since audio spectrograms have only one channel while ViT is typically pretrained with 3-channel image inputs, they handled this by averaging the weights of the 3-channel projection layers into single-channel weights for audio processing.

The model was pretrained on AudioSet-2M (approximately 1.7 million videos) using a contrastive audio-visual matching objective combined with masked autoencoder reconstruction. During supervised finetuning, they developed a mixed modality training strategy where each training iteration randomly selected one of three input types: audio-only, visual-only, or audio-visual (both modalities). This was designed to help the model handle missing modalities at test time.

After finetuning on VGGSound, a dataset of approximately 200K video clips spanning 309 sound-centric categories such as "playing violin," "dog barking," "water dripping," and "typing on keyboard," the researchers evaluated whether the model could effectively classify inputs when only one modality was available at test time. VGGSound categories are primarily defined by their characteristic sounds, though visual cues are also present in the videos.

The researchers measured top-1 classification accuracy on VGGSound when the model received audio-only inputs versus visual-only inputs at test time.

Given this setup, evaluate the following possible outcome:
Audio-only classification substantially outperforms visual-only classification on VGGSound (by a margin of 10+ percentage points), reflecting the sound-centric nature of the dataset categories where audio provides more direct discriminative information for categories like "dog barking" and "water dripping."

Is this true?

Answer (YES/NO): NO